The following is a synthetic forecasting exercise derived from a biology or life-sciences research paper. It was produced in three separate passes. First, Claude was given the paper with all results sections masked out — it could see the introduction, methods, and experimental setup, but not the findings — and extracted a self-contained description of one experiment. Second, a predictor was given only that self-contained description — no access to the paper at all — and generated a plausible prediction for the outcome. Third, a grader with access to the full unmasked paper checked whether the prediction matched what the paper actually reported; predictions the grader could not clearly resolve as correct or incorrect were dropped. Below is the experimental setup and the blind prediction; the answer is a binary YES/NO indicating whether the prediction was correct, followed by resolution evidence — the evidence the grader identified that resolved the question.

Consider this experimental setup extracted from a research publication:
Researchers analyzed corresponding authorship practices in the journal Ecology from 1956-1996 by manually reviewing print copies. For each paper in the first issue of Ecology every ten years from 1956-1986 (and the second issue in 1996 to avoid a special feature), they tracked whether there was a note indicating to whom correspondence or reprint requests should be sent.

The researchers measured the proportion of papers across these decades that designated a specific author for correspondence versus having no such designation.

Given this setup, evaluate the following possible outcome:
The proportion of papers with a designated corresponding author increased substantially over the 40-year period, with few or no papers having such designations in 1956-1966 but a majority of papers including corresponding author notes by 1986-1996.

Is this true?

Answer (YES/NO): NO